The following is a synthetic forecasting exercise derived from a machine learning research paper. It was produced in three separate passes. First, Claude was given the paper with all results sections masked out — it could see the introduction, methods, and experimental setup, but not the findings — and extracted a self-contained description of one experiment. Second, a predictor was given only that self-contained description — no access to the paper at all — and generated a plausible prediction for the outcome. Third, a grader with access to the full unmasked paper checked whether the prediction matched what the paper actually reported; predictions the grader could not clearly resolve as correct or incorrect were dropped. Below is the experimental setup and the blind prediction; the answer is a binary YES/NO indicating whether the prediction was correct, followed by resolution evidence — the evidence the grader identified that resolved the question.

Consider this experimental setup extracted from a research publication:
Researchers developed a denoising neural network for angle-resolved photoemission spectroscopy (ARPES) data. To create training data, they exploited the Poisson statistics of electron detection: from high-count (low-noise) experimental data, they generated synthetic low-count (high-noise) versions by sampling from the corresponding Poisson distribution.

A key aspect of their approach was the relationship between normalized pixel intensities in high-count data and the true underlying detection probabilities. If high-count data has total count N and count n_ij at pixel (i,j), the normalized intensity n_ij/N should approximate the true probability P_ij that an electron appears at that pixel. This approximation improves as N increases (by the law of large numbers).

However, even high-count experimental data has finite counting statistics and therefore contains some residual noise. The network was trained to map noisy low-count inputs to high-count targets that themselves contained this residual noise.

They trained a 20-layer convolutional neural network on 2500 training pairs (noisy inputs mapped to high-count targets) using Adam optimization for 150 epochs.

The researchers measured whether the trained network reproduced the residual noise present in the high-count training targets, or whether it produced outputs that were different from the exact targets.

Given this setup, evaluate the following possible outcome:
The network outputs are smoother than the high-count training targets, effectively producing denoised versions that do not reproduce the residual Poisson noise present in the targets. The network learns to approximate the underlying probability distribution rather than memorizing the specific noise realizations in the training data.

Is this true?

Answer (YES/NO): YES